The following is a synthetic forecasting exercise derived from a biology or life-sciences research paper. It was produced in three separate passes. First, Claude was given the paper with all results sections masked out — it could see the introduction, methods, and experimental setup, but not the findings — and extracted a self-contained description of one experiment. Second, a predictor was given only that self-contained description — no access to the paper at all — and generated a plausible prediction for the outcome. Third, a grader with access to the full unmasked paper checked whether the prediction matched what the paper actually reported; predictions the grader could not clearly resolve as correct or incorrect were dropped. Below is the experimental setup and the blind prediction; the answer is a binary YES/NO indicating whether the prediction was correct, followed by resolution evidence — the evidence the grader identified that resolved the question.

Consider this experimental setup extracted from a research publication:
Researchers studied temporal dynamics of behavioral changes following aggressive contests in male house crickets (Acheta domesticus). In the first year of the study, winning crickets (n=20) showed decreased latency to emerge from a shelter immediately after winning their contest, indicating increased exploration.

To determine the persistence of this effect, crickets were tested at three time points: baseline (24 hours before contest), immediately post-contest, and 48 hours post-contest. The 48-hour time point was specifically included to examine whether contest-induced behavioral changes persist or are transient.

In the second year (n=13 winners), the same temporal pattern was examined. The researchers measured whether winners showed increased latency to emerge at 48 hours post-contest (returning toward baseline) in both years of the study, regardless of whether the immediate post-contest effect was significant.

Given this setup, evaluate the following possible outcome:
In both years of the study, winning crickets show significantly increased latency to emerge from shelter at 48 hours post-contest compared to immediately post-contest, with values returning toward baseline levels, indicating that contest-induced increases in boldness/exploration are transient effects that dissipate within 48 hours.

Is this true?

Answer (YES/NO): NO